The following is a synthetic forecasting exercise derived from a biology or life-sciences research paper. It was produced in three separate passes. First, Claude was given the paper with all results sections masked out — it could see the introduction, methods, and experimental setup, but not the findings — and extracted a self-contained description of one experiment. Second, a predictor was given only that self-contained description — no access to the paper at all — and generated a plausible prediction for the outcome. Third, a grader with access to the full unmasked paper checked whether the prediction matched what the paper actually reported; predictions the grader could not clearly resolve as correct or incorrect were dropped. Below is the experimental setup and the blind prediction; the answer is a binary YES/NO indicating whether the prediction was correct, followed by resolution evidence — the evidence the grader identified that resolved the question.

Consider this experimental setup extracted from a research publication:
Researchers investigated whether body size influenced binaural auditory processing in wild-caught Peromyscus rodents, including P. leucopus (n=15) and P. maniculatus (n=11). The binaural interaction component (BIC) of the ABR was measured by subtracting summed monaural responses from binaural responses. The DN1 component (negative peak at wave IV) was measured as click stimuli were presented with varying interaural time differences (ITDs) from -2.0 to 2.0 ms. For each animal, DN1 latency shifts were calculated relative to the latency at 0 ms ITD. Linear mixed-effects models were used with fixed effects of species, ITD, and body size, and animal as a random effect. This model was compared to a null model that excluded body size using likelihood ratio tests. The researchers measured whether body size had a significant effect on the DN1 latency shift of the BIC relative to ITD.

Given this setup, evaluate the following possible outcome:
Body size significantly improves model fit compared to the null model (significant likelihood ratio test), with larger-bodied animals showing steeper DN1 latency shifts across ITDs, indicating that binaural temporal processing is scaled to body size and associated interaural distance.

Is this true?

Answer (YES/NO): NO